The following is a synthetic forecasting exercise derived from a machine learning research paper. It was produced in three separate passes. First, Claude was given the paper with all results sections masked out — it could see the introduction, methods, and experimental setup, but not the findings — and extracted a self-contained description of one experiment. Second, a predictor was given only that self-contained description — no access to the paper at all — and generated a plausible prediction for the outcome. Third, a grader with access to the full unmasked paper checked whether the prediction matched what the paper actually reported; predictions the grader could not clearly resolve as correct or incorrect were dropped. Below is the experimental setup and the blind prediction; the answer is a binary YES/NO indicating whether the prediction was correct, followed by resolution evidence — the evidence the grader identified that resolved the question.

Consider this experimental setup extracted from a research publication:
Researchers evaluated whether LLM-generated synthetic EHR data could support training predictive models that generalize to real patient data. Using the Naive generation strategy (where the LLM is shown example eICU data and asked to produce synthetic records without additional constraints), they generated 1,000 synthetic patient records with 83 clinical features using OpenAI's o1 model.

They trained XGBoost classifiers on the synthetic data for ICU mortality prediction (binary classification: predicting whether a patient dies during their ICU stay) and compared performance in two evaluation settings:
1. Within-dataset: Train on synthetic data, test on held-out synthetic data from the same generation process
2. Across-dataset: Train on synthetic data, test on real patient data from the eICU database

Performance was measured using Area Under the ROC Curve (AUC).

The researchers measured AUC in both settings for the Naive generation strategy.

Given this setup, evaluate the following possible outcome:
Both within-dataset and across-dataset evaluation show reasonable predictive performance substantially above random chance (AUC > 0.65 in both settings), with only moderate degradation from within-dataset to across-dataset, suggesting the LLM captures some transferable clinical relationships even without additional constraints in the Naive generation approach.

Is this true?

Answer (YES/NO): NO